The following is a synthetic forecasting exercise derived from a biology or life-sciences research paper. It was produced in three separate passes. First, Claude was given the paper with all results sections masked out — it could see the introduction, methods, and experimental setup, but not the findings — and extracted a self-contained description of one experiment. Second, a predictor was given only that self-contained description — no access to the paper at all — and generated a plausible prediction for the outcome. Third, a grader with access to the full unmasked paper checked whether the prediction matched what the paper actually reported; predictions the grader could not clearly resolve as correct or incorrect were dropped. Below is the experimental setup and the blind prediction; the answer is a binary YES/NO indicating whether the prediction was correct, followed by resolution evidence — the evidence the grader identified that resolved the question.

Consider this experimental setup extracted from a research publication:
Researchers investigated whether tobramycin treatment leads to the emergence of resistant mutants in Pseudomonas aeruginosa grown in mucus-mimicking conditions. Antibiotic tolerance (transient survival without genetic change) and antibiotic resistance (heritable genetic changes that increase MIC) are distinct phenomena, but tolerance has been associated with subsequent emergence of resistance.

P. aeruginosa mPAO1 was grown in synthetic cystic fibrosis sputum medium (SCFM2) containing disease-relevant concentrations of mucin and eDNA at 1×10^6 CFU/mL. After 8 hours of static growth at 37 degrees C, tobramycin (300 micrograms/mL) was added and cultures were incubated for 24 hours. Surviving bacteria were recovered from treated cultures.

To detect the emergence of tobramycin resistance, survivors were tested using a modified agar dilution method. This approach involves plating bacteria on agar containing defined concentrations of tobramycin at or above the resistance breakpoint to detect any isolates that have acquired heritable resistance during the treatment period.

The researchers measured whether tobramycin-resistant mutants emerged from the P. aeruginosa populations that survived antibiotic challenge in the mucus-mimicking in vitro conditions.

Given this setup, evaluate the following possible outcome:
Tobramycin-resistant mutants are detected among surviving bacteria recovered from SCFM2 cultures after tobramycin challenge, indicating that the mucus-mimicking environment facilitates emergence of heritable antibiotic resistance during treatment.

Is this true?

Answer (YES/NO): NO